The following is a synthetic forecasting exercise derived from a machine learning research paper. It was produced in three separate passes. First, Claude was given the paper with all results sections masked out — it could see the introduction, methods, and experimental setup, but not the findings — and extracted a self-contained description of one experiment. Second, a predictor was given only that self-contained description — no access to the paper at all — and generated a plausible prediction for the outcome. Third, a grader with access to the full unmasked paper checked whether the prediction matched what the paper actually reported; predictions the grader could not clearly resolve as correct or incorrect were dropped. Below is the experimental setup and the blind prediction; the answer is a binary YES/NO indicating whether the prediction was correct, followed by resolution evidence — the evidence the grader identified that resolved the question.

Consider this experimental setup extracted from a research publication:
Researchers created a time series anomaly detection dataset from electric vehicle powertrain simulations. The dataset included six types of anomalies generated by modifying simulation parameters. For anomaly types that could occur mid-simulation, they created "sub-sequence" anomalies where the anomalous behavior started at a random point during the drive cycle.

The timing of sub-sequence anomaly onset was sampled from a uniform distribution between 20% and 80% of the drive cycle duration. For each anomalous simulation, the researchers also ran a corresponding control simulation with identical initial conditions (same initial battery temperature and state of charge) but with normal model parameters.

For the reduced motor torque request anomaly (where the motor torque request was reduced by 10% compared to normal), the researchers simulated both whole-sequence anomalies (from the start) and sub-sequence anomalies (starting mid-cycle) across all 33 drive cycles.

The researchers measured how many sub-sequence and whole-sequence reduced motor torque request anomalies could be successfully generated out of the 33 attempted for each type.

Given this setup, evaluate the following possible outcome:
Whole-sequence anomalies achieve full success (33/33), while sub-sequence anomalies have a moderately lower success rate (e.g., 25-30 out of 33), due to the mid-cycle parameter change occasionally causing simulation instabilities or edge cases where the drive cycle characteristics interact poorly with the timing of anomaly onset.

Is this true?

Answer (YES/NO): NO